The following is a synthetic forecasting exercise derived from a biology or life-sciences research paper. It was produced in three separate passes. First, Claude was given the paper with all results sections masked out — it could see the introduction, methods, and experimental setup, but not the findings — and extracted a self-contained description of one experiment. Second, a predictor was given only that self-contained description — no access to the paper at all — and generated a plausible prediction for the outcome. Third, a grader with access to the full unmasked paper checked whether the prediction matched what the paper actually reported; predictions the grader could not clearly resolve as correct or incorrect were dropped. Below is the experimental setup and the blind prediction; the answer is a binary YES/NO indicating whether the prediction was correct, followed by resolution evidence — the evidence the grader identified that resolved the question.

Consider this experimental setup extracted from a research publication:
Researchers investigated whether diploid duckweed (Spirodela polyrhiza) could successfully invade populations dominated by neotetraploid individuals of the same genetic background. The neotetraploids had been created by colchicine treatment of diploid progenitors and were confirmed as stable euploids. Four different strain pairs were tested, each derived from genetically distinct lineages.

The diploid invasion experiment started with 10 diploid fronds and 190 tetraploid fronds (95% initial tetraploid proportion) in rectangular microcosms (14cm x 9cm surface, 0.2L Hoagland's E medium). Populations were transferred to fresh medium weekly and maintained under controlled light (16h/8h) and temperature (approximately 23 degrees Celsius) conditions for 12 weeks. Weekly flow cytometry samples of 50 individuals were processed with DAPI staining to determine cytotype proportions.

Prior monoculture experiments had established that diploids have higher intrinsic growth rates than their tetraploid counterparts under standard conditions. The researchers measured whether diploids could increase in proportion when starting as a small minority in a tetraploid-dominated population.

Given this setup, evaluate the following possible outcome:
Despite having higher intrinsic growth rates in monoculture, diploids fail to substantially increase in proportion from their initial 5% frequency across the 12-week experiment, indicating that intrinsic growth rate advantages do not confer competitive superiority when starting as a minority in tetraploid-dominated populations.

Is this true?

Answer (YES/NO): NO